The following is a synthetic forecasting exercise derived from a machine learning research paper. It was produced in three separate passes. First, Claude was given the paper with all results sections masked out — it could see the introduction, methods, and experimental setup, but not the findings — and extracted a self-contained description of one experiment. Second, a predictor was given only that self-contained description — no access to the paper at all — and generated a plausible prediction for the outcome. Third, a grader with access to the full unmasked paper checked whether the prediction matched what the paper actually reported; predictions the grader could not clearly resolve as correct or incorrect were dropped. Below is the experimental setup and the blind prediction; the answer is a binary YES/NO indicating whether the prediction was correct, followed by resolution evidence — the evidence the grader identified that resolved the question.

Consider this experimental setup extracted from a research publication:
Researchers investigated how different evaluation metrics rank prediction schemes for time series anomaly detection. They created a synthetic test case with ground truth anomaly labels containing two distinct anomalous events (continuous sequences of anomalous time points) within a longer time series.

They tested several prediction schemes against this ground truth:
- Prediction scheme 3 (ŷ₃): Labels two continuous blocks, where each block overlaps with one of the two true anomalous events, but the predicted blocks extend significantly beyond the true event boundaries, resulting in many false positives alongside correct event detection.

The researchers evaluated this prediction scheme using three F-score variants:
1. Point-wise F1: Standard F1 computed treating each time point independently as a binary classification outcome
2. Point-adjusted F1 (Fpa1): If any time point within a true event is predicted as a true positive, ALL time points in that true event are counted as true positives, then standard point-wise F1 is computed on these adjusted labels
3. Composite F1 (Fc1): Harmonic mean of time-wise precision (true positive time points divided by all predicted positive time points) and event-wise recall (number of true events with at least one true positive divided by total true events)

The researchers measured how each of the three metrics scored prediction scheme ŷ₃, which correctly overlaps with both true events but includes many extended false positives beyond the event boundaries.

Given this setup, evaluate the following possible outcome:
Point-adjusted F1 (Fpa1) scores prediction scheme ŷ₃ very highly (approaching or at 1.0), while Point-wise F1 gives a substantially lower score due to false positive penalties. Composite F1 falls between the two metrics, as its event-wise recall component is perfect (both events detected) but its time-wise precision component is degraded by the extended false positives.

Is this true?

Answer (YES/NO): NO